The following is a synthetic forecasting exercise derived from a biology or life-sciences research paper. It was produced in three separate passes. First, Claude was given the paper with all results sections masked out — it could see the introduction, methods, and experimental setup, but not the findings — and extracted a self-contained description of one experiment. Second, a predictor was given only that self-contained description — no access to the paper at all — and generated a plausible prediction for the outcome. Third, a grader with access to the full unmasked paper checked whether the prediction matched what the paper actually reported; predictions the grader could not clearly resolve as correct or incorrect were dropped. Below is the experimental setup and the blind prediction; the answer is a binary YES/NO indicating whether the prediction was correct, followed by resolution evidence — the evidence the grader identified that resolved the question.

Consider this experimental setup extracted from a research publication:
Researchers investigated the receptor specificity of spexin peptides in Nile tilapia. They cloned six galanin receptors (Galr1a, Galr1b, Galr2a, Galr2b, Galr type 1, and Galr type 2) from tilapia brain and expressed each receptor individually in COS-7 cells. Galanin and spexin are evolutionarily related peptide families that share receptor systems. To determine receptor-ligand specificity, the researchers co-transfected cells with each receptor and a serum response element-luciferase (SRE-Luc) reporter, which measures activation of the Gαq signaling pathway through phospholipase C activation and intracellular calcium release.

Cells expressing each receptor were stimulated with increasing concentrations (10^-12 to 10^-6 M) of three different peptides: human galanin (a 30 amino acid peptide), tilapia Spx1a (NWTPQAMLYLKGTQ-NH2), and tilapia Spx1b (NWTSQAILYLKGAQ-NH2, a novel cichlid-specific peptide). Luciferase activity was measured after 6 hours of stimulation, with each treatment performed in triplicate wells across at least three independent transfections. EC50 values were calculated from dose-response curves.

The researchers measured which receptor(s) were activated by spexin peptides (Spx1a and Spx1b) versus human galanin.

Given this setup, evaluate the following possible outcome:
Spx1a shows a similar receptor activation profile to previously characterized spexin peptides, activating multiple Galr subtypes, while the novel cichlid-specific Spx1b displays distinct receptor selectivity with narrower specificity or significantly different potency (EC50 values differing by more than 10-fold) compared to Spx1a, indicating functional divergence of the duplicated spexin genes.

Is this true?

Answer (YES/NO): NO